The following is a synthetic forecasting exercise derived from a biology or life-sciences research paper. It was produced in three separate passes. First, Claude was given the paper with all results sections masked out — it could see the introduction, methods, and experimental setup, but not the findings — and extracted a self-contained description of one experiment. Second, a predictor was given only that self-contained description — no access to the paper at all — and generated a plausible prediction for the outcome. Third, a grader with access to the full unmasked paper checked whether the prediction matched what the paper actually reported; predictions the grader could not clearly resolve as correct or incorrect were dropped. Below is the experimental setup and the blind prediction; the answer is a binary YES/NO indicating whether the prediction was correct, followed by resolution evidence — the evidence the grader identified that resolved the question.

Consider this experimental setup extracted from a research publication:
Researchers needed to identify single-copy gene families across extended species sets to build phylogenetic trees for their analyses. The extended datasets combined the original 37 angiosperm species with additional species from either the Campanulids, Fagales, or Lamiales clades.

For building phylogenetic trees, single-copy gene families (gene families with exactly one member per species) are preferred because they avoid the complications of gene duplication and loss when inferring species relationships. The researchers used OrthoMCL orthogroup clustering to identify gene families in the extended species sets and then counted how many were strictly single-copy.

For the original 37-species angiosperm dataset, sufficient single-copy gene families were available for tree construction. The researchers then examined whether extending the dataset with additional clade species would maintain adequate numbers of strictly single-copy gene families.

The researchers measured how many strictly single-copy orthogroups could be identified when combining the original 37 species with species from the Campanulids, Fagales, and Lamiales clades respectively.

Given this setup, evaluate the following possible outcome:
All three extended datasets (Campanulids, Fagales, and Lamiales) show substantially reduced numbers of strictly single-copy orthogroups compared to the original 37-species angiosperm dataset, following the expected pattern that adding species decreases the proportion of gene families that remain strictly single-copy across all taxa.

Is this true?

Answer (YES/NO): YES